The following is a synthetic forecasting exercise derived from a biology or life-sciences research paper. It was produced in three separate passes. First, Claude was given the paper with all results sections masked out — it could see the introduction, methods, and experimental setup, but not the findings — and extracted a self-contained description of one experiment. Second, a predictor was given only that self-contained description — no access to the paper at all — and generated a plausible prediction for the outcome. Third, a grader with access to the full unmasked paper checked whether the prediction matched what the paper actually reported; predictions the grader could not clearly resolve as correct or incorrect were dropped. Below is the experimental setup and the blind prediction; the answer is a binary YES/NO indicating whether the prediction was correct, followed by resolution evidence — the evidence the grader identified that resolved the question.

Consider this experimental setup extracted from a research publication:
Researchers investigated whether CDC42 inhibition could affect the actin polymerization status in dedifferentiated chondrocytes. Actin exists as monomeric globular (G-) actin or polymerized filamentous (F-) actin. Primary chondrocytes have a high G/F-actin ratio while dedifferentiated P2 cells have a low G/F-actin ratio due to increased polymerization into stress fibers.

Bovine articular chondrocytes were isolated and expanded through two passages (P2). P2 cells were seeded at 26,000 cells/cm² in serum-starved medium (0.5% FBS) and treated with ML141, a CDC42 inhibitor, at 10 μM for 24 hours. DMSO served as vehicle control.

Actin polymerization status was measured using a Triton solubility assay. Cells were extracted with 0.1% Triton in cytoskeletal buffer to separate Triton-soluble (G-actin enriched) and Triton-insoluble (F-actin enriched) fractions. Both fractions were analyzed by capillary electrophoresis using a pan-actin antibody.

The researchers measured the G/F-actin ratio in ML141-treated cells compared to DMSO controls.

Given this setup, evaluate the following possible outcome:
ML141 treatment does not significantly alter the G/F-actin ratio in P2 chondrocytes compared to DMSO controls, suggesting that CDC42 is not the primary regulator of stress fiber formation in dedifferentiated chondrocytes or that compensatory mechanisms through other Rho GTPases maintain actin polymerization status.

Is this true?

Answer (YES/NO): NO